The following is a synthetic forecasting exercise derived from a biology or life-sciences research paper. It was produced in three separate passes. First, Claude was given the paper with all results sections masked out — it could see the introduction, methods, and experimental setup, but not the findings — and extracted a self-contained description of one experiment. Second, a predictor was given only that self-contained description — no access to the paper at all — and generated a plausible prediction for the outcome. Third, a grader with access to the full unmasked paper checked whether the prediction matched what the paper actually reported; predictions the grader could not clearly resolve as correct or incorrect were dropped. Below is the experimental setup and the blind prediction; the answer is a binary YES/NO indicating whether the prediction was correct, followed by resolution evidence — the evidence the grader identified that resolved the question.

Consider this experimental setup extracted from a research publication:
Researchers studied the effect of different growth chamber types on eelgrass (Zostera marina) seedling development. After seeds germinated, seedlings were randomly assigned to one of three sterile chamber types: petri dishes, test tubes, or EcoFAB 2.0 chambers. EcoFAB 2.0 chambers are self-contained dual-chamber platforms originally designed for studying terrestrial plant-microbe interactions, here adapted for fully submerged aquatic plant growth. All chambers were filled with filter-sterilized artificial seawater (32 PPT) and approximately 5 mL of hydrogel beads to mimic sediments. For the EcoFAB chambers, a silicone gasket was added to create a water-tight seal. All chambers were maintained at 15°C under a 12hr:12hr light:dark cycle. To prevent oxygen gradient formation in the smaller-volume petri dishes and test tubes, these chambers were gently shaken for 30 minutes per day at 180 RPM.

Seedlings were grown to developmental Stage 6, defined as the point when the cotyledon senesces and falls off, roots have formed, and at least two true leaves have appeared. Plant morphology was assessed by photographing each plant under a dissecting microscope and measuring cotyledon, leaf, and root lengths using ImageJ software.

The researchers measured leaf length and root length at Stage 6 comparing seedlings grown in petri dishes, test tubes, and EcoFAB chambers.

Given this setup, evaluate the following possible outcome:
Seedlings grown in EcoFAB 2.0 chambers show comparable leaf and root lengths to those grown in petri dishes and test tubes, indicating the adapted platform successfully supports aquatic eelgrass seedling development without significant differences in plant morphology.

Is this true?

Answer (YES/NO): NO